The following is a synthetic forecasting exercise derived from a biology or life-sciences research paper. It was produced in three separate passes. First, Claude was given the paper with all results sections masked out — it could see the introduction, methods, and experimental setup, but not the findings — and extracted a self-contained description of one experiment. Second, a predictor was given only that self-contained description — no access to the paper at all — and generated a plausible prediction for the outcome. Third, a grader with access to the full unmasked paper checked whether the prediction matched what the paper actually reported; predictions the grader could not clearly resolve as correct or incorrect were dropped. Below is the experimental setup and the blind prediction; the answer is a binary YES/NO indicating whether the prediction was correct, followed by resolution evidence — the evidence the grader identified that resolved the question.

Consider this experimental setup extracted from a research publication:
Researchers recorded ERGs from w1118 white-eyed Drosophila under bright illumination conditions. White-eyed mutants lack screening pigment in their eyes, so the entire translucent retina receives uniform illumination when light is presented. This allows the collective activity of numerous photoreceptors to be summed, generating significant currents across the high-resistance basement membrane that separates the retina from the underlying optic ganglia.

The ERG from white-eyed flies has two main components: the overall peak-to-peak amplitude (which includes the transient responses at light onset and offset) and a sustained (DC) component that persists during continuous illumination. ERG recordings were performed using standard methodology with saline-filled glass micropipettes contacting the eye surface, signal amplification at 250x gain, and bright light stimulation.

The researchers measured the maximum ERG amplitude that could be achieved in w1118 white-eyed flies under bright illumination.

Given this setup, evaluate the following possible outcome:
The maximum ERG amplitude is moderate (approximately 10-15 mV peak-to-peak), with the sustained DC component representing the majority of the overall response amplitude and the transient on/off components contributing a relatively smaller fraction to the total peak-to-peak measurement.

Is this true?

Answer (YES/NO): NO